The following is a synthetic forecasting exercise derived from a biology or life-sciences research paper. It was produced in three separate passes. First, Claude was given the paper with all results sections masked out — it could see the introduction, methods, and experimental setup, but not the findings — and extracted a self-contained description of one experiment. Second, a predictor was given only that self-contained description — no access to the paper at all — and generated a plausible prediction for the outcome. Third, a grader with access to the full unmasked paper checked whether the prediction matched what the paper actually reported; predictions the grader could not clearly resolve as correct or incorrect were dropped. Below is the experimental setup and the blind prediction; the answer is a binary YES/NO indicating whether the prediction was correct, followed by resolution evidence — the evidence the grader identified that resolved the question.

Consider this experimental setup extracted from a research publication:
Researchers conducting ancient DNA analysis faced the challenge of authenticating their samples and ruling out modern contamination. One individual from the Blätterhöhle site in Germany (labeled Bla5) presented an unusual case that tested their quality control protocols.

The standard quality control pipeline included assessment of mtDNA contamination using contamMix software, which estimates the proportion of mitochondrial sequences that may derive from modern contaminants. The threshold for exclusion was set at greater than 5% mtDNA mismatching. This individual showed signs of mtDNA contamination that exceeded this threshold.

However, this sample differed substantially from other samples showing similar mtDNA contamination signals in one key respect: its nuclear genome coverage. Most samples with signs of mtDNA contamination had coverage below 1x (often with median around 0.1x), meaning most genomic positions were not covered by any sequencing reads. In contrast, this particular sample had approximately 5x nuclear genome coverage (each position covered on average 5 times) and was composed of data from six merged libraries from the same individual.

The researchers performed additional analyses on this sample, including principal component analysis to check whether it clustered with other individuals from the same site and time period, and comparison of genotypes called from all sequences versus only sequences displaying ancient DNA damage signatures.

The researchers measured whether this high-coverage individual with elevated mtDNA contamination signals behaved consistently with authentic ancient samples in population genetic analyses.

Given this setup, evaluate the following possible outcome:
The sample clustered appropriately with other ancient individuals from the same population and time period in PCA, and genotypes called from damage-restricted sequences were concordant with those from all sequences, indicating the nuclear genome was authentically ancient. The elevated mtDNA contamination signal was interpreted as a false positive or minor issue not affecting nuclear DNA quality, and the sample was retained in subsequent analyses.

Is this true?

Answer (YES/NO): YES